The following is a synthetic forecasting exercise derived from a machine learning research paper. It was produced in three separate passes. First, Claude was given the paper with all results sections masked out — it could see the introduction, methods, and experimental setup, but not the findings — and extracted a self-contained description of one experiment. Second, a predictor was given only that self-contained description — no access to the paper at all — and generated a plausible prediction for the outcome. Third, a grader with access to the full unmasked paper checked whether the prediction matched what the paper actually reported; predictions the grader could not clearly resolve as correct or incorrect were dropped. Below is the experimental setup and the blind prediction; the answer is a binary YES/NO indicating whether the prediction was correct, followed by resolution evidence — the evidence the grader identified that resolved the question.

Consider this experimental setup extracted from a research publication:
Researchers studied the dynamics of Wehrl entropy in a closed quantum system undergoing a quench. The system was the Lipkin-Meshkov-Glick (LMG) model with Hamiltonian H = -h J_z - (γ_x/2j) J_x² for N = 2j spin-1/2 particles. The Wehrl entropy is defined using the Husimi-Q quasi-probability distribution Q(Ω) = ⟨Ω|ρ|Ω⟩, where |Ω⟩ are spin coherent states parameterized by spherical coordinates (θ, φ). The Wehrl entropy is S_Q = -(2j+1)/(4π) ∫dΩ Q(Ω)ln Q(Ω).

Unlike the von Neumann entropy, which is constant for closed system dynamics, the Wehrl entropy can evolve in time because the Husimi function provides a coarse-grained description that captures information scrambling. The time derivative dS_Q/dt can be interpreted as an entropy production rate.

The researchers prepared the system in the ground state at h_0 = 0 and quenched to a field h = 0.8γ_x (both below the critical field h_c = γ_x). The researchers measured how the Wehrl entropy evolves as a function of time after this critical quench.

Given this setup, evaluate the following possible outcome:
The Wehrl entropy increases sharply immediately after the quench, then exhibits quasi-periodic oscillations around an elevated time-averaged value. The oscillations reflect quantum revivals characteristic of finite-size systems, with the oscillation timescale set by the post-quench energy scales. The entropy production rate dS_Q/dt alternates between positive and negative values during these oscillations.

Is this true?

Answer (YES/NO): NO